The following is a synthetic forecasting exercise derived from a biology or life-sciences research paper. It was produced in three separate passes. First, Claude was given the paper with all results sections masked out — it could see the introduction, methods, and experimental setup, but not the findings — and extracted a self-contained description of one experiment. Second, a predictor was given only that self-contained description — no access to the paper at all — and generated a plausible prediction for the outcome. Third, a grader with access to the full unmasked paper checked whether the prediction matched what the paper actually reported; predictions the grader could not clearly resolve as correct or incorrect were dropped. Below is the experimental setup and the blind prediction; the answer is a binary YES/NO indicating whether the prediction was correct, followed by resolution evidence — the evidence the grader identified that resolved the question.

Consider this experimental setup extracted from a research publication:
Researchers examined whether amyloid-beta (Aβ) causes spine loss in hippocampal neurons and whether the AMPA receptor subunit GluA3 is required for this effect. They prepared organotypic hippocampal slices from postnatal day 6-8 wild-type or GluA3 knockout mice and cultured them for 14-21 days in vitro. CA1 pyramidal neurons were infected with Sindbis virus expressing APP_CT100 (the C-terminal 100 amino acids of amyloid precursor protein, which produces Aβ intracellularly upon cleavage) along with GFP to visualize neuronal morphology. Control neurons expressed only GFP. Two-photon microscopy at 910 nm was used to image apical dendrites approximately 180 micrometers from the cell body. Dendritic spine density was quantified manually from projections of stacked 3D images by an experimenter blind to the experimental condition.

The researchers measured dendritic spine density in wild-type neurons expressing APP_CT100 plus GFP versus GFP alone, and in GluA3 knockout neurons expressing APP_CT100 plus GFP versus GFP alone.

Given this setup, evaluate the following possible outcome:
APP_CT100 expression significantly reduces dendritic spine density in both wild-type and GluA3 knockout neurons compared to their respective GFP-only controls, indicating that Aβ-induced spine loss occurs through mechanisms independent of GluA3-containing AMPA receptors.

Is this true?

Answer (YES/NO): NO